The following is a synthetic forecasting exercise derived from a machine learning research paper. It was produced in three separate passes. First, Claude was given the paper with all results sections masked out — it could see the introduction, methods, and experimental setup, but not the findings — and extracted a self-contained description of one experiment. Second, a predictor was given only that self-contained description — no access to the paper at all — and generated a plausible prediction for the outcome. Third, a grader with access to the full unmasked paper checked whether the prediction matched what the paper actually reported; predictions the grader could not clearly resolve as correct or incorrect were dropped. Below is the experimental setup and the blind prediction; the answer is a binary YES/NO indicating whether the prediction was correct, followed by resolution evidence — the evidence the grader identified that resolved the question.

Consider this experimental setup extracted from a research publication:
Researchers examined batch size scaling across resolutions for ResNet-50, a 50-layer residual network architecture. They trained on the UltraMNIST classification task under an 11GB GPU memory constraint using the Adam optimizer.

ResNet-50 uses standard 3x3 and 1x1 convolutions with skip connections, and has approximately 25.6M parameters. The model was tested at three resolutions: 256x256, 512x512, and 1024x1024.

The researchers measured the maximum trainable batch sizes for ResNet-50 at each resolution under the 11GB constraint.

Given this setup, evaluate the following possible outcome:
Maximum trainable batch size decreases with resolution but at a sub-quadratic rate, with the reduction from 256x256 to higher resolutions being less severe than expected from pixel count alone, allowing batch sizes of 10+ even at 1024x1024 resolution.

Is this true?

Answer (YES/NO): NO